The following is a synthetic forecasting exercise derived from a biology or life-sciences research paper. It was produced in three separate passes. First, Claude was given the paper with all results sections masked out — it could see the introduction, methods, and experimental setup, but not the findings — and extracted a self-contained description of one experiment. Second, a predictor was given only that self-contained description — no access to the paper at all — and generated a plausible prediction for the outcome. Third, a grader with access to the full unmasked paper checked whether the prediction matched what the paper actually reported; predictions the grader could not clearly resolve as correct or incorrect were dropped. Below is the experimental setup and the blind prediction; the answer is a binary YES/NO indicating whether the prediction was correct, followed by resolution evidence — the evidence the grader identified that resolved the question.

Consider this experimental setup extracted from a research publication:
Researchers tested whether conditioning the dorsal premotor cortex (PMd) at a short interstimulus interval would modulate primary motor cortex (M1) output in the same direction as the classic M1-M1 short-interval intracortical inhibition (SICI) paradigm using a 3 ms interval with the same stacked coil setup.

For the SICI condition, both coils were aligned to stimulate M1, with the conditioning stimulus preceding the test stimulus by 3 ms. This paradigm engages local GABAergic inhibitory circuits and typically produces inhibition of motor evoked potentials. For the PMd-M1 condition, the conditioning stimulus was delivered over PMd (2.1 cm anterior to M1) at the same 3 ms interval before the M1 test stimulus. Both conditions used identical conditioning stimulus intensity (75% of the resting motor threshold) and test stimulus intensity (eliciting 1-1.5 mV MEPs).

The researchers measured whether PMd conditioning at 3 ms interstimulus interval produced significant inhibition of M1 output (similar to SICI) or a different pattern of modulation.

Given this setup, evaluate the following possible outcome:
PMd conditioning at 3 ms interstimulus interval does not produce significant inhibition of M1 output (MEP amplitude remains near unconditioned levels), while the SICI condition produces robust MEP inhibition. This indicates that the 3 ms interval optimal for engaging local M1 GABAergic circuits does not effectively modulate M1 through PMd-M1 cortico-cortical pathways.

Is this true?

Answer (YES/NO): NO